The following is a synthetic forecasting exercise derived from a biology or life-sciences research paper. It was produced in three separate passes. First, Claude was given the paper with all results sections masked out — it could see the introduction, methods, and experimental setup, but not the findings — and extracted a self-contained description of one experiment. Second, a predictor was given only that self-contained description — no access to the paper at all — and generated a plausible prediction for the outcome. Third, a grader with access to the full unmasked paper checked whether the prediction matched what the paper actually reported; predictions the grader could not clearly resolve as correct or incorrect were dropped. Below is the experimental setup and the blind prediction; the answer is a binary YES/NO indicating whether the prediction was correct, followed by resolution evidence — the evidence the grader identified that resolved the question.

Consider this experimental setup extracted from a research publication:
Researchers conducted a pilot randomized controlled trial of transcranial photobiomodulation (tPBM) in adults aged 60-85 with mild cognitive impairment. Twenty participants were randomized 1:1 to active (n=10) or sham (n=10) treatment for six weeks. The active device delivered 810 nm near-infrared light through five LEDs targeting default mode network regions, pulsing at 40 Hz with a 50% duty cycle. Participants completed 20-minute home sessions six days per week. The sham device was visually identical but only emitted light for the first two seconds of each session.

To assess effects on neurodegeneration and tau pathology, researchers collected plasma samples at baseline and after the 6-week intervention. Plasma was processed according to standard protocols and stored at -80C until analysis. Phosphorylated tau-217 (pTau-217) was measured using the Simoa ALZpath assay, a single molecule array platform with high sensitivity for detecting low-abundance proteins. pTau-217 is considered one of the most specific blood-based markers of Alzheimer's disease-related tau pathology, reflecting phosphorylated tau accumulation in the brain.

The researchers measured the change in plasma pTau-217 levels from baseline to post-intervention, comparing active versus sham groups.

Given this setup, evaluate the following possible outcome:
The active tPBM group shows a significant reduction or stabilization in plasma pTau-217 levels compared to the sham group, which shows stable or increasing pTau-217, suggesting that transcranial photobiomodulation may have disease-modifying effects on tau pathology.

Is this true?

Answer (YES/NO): NO